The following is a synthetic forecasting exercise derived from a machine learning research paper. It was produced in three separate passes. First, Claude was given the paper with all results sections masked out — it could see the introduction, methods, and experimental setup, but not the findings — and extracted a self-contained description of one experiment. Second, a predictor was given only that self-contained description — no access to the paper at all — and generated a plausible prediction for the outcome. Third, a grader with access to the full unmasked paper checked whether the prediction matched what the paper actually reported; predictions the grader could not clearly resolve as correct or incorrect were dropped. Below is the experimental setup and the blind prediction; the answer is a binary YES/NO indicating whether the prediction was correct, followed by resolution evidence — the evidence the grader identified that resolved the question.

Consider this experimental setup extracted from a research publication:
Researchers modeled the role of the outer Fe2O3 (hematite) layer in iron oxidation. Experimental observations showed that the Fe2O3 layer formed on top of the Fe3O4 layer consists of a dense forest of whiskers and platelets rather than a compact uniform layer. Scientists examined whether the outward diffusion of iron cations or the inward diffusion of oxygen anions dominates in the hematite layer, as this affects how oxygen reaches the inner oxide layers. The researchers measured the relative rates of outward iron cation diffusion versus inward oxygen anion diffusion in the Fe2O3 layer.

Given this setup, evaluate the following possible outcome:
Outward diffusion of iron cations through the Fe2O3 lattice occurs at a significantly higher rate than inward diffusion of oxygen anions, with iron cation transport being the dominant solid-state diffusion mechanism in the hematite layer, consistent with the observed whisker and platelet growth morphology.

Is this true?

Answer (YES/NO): NO